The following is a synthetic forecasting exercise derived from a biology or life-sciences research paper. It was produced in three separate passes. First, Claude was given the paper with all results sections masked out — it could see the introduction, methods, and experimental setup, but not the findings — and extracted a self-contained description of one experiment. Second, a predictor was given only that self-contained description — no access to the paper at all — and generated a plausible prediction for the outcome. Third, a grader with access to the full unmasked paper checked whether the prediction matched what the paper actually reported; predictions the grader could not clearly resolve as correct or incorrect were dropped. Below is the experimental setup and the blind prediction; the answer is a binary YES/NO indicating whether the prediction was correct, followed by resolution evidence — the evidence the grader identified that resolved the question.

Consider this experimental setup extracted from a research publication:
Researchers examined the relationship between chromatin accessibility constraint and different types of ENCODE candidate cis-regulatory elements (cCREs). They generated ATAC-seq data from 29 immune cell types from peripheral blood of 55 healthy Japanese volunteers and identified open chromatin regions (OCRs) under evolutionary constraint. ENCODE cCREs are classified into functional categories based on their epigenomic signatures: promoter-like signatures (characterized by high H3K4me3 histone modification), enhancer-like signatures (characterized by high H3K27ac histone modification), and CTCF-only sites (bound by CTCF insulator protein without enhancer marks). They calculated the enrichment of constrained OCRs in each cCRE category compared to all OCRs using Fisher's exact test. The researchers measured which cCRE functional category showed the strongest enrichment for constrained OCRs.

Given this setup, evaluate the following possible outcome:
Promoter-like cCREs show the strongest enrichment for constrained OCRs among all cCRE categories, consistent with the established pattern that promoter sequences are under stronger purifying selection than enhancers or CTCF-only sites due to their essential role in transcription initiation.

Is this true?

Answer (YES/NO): NO